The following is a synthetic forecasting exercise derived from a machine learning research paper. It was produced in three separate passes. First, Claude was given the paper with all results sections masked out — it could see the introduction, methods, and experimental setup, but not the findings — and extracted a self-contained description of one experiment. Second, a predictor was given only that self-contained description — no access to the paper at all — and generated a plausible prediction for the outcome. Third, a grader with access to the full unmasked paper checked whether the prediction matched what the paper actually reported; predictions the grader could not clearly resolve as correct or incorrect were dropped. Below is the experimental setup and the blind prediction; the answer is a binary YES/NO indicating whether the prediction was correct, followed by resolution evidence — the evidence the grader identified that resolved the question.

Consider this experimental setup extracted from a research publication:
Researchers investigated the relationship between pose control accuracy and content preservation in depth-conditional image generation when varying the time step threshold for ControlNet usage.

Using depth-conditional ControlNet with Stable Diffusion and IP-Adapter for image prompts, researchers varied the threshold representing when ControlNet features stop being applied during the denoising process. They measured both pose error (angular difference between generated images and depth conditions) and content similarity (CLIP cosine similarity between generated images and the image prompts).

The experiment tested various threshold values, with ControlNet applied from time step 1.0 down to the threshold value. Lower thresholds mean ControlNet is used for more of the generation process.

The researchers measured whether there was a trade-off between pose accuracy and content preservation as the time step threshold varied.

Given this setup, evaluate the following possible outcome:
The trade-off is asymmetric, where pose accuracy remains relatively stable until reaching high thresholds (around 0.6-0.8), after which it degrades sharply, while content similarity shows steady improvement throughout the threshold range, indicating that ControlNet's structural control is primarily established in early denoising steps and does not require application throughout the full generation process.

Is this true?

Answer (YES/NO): NO